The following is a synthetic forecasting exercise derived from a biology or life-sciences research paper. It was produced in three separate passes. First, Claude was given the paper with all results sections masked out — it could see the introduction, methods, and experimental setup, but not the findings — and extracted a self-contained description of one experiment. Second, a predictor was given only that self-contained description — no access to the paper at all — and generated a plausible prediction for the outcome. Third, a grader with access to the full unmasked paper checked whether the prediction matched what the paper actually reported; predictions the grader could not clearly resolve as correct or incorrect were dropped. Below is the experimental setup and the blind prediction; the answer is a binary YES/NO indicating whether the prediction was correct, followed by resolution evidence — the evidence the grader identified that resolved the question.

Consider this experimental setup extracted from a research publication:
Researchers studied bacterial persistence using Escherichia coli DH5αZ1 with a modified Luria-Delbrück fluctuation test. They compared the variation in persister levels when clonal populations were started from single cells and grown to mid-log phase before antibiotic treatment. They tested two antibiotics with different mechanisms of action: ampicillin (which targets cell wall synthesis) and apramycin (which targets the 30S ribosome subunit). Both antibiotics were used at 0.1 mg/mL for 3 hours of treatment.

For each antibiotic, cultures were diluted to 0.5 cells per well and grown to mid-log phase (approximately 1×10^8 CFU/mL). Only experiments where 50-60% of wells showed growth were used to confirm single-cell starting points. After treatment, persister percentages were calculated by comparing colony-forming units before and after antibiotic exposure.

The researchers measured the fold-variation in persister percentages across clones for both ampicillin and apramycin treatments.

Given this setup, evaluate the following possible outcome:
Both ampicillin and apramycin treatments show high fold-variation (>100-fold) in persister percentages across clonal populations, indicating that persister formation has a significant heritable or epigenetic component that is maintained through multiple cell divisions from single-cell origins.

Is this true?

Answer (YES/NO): NO